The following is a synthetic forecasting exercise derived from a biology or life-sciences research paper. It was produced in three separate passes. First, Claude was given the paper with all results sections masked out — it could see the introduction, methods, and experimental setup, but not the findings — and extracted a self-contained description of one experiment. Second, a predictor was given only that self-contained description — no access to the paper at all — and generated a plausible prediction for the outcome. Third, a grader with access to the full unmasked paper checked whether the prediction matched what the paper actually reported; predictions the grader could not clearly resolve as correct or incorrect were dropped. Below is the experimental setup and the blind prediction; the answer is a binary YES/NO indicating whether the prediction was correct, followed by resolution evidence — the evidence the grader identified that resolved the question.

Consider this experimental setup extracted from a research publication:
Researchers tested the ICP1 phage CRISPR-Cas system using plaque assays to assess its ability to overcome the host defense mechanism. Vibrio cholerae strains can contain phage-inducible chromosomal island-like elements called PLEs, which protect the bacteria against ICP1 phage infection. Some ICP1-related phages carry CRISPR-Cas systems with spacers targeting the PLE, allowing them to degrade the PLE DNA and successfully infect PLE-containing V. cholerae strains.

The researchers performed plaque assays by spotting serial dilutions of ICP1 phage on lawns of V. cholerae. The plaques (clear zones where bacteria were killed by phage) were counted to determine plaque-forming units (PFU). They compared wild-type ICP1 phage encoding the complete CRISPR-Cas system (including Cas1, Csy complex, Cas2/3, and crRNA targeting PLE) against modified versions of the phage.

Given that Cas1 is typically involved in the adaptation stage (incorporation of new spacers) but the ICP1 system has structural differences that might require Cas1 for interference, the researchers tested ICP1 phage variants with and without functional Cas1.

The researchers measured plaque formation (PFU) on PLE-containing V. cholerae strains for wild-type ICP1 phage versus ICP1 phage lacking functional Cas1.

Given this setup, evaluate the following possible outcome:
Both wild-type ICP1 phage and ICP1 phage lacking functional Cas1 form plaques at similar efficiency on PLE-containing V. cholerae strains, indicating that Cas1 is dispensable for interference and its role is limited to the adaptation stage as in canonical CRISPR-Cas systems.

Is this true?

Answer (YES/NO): NO